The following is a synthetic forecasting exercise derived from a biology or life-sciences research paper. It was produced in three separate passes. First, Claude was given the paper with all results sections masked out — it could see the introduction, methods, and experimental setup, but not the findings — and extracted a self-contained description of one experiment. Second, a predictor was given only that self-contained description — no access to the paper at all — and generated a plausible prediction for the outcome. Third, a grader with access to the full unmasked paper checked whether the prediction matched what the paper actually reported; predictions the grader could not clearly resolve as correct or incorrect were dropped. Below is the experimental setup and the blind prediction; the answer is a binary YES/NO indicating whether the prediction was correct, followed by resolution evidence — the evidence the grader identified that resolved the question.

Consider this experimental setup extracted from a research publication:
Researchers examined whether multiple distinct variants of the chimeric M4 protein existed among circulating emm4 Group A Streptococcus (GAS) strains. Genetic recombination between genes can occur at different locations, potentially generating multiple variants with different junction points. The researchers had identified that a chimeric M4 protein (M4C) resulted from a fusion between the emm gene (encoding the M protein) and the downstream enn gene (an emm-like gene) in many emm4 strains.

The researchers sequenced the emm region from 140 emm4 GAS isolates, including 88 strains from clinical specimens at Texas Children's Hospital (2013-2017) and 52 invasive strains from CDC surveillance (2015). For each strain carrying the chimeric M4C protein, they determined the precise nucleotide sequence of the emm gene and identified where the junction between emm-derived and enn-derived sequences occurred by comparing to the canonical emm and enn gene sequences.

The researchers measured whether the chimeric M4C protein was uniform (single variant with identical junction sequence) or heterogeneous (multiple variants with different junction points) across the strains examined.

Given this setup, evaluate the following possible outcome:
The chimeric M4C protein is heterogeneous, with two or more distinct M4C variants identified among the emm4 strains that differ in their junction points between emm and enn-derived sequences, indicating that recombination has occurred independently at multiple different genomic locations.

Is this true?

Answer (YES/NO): NO